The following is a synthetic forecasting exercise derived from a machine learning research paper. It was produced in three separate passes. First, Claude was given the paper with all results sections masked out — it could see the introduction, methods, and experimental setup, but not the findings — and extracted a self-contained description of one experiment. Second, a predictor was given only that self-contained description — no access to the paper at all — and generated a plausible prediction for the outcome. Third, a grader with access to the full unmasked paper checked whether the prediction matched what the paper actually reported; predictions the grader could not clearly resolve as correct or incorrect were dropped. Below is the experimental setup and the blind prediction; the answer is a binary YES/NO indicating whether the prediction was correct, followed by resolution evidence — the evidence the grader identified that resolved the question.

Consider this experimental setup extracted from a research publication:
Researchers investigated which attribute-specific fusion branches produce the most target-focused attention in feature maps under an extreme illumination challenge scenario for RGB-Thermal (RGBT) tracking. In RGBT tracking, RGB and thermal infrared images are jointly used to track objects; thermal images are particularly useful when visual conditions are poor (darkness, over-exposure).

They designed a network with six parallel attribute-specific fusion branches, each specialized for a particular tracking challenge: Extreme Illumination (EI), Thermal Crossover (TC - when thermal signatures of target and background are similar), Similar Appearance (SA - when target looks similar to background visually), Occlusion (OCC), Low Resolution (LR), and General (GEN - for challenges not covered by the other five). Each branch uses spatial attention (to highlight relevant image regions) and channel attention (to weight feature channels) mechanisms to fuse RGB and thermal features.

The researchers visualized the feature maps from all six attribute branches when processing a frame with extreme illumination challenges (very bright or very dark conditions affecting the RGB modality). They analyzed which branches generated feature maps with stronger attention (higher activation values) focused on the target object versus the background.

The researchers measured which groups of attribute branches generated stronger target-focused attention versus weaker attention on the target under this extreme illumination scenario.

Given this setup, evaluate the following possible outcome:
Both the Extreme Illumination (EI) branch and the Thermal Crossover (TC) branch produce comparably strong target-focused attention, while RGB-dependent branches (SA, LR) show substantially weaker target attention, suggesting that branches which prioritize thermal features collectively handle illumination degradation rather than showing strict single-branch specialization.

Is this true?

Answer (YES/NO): NO